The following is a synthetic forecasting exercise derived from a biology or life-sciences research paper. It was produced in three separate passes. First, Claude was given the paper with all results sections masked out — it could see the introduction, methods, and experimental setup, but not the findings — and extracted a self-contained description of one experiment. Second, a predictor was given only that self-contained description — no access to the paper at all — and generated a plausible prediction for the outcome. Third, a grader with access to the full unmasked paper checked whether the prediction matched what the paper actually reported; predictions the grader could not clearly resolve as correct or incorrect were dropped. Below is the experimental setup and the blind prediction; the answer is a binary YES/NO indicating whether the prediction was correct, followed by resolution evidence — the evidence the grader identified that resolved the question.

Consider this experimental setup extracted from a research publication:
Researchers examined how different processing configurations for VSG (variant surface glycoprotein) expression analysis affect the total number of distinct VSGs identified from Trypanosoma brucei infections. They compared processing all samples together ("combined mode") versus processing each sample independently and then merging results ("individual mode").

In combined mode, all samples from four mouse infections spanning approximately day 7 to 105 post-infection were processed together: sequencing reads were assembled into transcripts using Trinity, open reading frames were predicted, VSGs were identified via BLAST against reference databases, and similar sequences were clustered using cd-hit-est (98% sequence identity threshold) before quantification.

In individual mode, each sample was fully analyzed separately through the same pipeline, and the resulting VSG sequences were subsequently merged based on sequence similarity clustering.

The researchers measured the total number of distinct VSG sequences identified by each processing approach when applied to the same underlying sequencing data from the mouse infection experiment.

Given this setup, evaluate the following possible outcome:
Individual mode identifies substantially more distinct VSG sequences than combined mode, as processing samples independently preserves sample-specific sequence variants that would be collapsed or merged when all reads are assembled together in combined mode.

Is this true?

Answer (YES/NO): NO